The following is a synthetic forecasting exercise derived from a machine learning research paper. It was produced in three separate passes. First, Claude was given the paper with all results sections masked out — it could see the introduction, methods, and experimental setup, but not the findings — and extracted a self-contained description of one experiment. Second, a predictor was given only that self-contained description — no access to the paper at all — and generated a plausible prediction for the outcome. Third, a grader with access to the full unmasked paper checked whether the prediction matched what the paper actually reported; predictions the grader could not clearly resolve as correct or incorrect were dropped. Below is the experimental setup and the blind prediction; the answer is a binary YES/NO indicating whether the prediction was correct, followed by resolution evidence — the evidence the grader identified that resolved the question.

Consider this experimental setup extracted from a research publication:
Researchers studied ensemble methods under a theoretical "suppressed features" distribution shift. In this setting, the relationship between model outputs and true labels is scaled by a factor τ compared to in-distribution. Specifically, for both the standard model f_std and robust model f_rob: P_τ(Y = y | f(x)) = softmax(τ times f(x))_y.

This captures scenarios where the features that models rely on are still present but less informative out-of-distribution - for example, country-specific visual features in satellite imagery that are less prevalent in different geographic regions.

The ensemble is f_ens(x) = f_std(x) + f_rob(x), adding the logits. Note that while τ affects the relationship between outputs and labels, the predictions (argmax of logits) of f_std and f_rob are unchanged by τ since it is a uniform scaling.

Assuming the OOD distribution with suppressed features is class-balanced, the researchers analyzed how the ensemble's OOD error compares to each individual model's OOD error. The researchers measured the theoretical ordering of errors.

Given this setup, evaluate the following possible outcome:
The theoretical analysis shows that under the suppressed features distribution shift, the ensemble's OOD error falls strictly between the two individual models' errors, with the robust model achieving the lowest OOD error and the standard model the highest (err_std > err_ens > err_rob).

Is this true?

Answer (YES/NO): NO